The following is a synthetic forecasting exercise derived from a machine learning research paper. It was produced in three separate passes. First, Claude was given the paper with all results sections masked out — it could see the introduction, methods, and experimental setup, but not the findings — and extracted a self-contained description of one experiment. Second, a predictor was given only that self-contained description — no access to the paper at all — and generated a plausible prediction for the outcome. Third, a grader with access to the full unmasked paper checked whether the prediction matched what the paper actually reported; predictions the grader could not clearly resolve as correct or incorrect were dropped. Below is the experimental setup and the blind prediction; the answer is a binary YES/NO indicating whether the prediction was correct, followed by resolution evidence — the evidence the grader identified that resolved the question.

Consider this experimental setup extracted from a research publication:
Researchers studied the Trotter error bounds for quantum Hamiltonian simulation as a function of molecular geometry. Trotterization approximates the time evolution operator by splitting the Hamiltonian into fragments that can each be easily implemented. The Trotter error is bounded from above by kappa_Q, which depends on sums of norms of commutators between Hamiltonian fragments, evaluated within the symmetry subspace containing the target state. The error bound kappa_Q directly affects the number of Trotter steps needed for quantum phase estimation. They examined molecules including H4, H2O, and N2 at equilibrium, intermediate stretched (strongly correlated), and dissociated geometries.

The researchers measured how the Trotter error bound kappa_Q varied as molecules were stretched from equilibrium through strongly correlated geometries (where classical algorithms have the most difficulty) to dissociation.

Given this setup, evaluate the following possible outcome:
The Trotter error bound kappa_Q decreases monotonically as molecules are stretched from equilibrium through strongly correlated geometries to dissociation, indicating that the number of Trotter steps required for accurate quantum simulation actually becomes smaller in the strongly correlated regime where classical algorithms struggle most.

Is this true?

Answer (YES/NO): YES